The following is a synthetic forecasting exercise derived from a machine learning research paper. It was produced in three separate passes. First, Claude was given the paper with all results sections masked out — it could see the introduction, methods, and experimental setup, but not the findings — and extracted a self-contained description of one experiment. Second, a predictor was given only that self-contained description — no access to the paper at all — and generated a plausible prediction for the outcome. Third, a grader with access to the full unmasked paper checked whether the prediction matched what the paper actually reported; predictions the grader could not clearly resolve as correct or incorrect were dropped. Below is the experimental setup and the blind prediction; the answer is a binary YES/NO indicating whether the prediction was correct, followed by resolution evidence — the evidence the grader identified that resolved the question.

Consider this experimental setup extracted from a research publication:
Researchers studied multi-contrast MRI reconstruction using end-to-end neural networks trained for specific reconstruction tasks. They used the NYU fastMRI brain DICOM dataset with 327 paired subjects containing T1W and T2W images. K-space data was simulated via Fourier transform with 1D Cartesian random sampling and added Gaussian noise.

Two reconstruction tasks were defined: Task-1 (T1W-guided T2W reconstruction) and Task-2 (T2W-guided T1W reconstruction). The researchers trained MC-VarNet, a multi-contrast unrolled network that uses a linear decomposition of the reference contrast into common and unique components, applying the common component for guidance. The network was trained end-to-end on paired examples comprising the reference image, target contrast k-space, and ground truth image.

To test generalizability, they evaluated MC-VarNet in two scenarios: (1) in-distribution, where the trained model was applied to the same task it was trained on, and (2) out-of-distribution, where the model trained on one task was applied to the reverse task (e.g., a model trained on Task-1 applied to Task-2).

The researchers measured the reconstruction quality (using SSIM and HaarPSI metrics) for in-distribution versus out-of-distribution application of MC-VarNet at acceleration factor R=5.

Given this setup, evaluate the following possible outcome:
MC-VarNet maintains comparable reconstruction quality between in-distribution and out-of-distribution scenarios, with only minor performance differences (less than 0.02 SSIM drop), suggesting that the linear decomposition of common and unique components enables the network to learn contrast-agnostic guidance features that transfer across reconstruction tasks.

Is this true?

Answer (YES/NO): NO